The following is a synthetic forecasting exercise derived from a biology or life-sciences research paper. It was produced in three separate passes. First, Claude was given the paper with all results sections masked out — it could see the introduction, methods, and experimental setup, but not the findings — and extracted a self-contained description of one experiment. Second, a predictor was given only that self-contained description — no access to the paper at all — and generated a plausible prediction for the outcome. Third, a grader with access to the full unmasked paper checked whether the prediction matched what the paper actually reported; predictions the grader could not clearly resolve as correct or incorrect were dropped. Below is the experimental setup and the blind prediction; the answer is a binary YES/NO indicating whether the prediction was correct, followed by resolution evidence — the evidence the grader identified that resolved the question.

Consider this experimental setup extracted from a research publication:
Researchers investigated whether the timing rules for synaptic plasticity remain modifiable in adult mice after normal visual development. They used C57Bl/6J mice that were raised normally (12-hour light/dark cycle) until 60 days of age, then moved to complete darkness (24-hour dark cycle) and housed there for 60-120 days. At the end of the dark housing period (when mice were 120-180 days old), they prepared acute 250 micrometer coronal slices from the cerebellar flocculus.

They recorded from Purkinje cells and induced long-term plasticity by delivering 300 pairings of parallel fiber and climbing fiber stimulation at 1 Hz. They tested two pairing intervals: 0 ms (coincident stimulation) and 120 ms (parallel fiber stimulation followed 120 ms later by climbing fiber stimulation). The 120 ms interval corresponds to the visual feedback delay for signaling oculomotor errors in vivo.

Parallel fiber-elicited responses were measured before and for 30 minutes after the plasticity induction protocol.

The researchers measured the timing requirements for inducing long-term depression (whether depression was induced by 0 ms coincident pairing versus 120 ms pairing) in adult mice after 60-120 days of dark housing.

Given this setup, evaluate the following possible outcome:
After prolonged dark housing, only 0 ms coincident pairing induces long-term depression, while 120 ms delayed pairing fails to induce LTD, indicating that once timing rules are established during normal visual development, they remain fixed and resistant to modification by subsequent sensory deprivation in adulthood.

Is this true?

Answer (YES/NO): NO